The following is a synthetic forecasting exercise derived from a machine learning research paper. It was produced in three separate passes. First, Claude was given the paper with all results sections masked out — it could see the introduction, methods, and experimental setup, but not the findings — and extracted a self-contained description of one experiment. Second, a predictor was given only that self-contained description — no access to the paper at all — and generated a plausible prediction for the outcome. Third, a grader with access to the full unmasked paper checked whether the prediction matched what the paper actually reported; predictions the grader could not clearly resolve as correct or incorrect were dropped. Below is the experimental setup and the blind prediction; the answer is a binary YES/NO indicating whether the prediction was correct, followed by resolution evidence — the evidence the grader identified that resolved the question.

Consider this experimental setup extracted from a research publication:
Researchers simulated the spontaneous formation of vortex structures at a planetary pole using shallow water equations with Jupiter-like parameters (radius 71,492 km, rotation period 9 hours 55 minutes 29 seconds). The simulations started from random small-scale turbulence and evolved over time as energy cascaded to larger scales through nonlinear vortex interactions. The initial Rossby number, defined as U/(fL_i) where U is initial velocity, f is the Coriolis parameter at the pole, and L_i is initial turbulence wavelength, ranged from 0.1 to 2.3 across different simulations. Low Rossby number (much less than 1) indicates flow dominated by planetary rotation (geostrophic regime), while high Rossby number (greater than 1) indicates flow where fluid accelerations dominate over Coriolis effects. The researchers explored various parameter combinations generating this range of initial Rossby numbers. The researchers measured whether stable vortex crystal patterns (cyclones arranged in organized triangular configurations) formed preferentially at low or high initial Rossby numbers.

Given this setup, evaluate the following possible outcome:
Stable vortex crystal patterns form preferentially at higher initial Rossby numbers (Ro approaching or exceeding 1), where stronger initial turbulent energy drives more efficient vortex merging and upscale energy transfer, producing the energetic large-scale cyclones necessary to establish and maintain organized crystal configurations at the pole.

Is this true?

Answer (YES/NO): NO